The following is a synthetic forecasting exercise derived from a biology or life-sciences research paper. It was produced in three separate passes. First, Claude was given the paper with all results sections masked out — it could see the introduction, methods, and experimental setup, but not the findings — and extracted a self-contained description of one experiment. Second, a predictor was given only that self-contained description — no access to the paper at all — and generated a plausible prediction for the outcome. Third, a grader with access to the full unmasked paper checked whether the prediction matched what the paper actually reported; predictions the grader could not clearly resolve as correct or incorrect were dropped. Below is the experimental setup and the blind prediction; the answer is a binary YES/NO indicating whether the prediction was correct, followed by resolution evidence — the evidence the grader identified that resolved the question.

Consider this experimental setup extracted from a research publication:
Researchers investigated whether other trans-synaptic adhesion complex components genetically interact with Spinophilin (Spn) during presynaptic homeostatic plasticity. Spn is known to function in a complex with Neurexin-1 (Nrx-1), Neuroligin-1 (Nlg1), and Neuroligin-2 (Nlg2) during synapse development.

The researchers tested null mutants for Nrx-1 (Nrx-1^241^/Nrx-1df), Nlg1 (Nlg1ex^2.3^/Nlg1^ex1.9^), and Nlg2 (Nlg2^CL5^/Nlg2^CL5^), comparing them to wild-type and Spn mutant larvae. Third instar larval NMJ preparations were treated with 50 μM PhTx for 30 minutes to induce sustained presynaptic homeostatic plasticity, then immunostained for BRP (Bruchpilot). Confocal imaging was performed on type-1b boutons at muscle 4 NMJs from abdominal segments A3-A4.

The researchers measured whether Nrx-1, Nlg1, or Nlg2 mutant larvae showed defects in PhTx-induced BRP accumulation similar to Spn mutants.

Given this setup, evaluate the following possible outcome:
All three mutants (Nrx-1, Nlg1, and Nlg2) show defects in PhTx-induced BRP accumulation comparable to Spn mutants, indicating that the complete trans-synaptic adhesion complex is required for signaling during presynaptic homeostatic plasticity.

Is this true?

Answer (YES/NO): NO